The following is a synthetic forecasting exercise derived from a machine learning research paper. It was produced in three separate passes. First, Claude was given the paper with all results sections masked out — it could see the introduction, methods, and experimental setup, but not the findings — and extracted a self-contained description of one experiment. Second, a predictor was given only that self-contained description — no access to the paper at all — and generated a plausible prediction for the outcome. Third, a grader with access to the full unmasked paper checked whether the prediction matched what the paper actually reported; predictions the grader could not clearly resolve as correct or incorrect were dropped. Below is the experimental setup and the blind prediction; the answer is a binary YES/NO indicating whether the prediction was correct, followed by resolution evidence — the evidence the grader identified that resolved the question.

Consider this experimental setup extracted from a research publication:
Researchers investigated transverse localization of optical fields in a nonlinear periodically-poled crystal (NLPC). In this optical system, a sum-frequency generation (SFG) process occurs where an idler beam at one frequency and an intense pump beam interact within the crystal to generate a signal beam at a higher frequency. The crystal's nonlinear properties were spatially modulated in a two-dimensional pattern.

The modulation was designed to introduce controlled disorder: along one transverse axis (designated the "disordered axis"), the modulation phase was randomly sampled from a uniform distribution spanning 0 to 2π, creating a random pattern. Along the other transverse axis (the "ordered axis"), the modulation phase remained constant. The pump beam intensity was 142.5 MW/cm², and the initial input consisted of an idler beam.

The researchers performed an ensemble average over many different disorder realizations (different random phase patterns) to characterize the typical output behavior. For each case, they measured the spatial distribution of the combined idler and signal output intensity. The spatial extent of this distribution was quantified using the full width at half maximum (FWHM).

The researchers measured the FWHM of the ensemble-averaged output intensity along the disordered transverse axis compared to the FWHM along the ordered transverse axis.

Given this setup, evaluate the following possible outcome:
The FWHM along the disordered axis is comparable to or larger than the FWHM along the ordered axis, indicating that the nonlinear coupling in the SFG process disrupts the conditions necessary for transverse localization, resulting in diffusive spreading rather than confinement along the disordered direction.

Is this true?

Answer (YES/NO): NO